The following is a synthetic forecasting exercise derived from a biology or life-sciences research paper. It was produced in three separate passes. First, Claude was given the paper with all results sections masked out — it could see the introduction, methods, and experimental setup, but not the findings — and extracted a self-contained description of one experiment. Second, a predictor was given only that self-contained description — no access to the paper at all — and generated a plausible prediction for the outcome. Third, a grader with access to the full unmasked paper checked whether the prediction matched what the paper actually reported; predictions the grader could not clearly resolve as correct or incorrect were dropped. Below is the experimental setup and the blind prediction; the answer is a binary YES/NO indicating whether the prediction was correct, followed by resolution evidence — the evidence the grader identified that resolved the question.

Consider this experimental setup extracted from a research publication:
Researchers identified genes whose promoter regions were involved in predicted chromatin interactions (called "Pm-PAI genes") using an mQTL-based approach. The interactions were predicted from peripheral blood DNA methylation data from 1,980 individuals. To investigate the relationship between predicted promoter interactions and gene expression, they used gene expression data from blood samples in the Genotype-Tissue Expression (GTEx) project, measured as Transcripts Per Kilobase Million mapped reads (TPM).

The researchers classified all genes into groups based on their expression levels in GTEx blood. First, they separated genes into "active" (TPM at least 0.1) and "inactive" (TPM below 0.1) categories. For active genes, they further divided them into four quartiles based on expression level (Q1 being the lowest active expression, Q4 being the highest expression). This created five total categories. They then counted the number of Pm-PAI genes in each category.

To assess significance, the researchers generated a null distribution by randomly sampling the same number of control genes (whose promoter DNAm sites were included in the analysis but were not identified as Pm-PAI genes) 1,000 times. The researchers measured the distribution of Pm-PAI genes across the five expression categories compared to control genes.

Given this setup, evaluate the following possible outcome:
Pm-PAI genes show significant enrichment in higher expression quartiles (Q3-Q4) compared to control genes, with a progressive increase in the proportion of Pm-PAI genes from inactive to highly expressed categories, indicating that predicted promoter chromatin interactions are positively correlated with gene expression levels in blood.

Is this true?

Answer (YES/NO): NO